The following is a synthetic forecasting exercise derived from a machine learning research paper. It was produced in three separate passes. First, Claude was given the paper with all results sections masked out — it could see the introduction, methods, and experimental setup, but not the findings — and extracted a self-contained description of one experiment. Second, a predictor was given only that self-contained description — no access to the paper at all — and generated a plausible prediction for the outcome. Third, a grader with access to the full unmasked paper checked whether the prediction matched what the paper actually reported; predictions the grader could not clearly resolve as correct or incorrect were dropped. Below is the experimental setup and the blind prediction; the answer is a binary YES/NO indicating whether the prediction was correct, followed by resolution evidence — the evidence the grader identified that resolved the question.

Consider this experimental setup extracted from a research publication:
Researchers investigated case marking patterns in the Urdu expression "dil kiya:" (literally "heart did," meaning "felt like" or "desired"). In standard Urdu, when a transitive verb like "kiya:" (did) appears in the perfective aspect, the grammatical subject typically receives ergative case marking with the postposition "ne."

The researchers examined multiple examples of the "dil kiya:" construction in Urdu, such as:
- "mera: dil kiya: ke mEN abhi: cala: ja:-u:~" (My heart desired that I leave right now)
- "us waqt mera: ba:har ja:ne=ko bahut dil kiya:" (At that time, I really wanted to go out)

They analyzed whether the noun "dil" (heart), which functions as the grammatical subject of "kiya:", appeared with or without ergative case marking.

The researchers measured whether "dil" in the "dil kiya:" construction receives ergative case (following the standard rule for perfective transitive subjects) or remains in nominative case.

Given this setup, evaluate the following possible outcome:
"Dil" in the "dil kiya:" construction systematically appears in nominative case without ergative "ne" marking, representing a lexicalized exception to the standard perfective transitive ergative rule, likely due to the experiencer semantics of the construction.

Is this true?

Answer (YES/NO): NO